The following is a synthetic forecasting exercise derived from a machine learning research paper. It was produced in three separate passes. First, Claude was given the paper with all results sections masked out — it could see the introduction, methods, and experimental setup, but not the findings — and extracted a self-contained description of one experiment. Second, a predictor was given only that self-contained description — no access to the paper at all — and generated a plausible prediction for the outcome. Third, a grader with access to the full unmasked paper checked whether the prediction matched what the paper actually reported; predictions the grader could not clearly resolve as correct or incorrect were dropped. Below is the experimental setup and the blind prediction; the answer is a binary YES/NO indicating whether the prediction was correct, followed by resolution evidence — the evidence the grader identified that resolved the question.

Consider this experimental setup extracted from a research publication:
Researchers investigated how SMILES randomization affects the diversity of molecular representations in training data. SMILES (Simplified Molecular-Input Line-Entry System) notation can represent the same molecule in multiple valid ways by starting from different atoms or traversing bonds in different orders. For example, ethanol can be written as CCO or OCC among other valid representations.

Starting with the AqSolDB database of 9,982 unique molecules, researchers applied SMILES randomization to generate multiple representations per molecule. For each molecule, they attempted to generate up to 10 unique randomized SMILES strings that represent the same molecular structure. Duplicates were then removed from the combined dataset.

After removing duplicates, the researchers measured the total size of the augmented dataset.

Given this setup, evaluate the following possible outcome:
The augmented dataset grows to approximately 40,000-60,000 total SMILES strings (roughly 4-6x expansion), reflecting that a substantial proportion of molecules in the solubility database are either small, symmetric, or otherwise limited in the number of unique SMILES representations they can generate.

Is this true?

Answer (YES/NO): NO